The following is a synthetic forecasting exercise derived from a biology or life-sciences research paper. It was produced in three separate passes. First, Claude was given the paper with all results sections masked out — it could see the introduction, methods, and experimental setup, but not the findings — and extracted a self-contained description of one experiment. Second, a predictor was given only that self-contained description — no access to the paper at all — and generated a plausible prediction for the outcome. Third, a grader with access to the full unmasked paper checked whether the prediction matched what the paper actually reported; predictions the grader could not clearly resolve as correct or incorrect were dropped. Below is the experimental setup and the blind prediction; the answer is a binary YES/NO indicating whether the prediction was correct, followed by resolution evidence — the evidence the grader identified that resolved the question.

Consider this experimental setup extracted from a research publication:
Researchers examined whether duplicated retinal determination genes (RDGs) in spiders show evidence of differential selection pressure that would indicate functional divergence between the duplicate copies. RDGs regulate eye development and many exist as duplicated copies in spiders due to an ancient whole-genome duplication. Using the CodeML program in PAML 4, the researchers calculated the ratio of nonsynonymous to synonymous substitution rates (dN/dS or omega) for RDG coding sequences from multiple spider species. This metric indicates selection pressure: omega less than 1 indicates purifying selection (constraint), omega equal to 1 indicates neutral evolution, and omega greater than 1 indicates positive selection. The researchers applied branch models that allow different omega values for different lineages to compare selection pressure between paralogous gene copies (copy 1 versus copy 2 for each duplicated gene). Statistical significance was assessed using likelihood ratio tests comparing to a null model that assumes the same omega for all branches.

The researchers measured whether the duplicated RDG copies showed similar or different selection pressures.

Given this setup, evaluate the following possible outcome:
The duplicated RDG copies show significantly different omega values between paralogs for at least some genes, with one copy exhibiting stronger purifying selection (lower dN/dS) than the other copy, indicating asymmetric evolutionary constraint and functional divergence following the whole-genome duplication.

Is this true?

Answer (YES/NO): YES